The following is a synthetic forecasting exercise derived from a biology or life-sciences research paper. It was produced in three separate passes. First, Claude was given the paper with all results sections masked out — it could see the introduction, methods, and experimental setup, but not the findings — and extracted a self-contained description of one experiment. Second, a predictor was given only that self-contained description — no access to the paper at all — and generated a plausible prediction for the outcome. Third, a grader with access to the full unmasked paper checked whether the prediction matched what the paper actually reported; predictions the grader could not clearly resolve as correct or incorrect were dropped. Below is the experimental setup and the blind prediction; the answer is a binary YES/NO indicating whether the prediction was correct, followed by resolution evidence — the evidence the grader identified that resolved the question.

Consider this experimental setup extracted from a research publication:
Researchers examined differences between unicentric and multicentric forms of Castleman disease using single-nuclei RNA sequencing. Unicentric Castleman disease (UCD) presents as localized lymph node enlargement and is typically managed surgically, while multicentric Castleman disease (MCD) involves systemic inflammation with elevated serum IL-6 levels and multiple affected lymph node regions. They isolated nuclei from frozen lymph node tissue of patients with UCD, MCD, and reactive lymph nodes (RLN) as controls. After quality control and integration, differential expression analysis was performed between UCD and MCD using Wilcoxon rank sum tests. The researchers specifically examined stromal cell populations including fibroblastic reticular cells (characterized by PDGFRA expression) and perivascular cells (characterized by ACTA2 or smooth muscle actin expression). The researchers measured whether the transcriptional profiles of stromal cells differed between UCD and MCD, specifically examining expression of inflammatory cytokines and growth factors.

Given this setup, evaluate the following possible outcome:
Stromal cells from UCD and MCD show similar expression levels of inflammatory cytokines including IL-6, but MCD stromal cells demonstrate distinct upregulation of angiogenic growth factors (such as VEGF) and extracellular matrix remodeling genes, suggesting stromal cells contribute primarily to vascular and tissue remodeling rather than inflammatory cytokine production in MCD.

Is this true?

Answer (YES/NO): NO